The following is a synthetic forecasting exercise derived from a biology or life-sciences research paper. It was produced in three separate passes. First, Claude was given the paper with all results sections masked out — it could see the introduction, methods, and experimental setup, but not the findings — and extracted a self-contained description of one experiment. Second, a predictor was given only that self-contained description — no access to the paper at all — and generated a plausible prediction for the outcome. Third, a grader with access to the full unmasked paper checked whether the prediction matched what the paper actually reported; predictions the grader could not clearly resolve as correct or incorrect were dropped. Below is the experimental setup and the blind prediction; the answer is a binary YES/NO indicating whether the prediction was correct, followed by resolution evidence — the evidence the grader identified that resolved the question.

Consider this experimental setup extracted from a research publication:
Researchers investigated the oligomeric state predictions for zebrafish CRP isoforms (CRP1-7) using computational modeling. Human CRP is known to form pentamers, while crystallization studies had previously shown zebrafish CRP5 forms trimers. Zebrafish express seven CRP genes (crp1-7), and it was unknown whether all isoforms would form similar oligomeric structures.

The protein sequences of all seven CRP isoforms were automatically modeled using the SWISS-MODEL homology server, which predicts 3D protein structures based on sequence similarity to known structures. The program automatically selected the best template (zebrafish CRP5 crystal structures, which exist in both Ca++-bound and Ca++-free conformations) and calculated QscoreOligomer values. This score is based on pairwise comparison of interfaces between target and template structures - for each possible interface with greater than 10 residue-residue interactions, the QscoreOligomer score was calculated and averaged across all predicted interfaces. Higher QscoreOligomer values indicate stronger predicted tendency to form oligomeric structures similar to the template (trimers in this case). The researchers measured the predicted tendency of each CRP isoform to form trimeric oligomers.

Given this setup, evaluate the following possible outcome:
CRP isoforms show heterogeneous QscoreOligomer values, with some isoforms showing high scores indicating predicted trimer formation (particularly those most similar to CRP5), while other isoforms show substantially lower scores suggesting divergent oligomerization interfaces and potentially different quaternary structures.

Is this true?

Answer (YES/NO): YES